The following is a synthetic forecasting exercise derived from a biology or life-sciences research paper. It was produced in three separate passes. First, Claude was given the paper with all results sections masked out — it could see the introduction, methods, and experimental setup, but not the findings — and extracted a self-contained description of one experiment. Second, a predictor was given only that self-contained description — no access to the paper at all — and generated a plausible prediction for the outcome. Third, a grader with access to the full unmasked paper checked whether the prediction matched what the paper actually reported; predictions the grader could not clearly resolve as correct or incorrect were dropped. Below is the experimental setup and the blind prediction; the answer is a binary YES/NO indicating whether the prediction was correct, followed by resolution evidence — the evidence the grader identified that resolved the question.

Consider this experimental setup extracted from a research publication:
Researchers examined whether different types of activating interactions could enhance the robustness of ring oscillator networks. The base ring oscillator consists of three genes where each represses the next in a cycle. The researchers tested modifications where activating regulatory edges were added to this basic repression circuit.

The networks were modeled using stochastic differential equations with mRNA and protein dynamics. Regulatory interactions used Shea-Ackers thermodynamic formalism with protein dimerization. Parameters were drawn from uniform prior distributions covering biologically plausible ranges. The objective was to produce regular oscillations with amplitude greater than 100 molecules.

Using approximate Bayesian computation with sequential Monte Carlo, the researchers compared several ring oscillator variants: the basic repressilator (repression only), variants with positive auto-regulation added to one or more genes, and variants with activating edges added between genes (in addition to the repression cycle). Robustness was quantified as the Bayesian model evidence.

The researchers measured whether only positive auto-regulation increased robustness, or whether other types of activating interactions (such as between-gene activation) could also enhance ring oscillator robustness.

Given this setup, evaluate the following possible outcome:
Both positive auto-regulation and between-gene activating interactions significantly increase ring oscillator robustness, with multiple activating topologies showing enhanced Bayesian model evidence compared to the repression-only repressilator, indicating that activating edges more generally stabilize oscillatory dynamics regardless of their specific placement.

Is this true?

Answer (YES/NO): NO